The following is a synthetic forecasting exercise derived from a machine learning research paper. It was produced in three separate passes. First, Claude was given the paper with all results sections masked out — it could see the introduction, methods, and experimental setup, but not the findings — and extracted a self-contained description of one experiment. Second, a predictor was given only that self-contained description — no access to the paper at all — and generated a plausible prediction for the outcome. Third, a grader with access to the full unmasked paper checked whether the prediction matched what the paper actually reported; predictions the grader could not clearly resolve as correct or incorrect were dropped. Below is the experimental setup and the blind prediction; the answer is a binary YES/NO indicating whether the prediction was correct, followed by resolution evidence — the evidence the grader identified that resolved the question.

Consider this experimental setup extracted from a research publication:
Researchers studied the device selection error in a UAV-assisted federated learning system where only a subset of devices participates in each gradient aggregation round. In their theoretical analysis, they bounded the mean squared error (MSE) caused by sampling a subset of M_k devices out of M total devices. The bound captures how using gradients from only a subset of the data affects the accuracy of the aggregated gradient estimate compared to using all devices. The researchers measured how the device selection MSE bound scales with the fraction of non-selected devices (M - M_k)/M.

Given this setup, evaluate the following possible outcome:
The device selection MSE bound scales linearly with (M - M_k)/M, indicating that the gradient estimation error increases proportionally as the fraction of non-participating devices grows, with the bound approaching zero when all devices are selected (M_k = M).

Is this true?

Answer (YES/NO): NO